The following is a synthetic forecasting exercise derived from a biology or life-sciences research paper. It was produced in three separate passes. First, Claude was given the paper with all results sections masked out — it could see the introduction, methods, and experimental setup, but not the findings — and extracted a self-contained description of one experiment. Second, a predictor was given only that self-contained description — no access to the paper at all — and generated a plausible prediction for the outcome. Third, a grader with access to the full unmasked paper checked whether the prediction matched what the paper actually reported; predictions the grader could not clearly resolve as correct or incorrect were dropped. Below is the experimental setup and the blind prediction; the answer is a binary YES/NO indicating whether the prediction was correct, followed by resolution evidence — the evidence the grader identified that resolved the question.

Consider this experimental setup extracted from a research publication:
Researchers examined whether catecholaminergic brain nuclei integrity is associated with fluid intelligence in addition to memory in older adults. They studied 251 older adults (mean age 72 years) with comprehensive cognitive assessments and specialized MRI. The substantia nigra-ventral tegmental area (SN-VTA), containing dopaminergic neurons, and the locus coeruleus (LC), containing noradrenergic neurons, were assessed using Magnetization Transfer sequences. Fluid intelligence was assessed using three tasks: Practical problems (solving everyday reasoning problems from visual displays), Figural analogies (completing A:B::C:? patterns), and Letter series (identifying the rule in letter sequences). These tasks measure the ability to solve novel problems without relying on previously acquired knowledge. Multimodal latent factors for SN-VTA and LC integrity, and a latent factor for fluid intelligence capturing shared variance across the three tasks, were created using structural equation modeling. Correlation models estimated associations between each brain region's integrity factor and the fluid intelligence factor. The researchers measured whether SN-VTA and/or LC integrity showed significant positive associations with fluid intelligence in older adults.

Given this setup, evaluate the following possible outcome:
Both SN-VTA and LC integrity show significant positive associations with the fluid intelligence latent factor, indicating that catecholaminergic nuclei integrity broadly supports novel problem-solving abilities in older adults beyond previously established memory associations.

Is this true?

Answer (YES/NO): NO